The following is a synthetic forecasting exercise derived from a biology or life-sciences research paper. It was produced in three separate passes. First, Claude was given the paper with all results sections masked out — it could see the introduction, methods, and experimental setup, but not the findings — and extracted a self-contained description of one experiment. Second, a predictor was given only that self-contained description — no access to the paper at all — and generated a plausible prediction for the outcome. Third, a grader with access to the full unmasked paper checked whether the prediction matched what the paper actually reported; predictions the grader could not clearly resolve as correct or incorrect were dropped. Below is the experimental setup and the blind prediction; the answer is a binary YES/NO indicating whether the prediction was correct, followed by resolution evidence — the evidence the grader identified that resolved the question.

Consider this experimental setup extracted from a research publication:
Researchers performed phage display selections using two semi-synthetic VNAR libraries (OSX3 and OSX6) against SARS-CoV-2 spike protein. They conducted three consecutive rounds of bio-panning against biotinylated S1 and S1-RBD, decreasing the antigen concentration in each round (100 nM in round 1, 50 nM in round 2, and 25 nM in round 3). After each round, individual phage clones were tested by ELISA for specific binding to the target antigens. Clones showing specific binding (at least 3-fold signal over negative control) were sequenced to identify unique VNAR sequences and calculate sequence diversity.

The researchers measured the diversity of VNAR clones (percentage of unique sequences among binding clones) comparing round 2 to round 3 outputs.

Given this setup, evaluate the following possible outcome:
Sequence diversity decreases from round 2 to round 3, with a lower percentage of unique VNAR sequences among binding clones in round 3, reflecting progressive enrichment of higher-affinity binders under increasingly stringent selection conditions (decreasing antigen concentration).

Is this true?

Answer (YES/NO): YES